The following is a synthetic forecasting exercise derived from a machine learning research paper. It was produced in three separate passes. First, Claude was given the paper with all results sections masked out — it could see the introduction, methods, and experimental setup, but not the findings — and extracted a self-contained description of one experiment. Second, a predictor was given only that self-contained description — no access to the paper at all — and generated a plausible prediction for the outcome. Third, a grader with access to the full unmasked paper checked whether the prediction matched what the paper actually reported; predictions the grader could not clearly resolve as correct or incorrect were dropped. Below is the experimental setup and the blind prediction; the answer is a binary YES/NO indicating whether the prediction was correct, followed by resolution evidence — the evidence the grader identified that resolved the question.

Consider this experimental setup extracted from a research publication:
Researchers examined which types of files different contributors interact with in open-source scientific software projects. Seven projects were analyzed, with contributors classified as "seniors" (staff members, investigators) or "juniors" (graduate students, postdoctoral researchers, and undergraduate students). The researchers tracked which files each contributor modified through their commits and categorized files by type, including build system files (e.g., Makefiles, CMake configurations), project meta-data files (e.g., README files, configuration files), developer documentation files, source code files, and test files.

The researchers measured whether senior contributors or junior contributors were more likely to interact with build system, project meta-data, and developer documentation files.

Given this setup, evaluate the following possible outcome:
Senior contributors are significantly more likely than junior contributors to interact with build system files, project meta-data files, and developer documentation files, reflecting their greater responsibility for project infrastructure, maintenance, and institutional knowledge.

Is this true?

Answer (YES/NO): YES